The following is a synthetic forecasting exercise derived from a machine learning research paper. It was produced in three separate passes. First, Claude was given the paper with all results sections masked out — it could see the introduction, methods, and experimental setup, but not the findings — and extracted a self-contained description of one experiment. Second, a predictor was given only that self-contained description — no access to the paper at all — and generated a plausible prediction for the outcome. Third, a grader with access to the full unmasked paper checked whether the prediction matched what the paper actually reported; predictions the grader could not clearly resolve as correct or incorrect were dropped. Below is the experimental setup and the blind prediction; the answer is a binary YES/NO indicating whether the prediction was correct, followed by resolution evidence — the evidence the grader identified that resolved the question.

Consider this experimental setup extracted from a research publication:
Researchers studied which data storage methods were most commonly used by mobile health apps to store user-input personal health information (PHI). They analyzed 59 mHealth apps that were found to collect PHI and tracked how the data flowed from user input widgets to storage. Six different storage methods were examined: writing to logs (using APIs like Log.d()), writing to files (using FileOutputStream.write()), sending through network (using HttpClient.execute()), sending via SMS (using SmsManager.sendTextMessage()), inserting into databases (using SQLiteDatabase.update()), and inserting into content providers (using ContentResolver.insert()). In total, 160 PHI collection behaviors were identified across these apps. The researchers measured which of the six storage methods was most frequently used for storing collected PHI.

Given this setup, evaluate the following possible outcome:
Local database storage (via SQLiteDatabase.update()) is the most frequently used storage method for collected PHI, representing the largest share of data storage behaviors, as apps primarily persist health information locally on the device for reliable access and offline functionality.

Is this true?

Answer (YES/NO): NO